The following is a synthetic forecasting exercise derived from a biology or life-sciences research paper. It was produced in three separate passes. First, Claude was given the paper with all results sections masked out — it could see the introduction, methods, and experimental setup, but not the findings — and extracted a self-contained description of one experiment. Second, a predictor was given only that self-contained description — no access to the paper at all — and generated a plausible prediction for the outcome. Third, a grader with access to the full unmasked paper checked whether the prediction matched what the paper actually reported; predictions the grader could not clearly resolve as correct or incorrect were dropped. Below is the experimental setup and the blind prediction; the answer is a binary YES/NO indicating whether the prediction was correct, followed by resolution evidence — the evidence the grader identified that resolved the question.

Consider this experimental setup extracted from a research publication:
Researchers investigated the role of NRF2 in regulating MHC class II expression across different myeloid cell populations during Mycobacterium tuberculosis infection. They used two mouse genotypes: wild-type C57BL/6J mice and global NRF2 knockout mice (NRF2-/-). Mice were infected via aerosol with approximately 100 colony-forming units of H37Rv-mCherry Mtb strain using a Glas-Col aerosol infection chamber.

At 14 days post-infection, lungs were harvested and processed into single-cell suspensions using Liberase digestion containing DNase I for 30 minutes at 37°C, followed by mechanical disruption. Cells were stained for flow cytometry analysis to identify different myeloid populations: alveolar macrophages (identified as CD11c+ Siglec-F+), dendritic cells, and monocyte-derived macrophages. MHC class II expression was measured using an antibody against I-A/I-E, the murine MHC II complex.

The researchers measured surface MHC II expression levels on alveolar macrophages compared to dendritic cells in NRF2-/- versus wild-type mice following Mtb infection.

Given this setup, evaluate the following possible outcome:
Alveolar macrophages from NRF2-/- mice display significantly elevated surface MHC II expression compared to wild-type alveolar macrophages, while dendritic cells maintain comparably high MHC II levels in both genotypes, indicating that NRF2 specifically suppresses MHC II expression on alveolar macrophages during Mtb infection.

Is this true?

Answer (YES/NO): YES